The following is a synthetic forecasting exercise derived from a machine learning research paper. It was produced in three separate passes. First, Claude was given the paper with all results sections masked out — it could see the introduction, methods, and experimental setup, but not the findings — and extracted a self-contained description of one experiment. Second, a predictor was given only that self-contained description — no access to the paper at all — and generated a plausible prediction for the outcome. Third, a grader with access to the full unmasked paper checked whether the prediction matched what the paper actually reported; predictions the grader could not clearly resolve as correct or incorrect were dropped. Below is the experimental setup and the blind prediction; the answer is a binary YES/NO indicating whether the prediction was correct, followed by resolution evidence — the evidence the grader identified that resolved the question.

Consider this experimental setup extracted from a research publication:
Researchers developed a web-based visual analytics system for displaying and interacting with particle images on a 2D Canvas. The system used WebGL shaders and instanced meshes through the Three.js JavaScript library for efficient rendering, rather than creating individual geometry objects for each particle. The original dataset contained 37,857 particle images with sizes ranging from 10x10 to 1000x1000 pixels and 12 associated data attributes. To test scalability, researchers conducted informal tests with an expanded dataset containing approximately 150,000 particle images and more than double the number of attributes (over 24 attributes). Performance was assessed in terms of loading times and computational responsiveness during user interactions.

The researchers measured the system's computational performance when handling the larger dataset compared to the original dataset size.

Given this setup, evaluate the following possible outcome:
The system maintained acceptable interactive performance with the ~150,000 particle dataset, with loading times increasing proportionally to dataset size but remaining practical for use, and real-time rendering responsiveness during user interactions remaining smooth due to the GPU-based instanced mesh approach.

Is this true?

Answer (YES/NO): NO